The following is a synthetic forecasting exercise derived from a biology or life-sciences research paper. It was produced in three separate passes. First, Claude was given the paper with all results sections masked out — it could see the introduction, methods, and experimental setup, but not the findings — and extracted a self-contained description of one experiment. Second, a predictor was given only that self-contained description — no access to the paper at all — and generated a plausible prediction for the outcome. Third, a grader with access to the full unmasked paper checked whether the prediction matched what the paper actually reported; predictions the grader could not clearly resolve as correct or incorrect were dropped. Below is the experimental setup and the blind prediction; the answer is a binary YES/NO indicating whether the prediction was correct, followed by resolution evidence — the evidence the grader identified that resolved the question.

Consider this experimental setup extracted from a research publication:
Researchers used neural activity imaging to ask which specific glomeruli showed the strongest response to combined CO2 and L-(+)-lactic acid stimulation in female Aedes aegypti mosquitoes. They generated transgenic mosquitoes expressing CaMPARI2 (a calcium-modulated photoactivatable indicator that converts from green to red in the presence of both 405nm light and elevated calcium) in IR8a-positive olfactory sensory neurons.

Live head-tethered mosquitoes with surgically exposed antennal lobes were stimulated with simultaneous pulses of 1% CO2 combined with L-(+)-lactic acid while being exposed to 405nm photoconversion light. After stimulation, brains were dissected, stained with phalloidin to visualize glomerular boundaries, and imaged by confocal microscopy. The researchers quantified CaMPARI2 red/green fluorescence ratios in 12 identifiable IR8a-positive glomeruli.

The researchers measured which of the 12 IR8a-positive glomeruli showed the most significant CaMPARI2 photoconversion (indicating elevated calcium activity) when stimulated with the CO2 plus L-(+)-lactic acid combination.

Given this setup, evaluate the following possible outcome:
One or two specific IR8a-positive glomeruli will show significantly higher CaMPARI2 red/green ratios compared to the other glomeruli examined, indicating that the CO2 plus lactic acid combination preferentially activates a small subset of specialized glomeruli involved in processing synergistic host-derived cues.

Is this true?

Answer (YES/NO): YES